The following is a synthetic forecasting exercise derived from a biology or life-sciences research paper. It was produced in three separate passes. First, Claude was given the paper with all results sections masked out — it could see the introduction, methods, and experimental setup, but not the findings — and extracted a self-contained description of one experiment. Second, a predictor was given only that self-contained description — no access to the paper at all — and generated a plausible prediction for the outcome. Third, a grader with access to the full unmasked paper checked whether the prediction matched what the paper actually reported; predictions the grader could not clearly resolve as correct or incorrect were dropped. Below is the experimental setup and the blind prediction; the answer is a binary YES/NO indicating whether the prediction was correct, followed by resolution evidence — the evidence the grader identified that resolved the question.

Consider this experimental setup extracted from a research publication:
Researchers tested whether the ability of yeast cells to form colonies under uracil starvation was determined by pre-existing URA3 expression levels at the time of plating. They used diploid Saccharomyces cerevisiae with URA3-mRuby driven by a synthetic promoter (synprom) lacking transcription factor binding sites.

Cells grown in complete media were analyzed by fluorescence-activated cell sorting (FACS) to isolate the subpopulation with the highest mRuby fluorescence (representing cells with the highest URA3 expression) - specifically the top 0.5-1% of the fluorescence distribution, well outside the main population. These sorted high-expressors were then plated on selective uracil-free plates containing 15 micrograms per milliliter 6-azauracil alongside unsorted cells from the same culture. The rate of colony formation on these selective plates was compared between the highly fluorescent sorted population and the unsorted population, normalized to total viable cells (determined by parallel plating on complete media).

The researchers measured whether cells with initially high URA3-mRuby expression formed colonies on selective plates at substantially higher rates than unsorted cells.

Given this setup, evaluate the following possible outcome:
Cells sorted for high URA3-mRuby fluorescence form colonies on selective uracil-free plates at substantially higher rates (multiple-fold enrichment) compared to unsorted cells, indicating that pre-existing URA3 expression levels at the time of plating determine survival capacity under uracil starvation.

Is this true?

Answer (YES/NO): NO